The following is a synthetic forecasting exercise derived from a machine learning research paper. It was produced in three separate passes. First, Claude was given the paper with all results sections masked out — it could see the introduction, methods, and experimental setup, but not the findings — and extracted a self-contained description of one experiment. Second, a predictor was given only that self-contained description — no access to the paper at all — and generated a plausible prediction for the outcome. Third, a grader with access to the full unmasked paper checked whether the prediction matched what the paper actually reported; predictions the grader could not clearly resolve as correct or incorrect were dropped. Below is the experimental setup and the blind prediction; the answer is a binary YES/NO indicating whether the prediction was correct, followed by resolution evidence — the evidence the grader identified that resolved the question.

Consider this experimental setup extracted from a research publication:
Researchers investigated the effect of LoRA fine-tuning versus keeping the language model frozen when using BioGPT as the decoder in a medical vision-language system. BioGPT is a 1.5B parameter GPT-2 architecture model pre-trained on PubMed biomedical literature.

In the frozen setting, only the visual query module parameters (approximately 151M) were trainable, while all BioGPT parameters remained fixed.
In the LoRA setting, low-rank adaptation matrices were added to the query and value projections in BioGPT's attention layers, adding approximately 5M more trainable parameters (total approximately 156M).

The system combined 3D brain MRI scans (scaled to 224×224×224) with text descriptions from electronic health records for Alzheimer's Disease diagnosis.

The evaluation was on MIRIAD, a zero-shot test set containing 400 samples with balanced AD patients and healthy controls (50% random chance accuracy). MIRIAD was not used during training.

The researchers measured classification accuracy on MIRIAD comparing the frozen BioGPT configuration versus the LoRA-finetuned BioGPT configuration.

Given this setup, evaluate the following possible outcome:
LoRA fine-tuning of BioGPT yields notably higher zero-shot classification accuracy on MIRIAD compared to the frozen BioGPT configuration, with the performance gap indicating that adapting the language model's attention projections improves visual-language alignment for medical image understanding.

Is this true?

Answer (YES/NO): YES